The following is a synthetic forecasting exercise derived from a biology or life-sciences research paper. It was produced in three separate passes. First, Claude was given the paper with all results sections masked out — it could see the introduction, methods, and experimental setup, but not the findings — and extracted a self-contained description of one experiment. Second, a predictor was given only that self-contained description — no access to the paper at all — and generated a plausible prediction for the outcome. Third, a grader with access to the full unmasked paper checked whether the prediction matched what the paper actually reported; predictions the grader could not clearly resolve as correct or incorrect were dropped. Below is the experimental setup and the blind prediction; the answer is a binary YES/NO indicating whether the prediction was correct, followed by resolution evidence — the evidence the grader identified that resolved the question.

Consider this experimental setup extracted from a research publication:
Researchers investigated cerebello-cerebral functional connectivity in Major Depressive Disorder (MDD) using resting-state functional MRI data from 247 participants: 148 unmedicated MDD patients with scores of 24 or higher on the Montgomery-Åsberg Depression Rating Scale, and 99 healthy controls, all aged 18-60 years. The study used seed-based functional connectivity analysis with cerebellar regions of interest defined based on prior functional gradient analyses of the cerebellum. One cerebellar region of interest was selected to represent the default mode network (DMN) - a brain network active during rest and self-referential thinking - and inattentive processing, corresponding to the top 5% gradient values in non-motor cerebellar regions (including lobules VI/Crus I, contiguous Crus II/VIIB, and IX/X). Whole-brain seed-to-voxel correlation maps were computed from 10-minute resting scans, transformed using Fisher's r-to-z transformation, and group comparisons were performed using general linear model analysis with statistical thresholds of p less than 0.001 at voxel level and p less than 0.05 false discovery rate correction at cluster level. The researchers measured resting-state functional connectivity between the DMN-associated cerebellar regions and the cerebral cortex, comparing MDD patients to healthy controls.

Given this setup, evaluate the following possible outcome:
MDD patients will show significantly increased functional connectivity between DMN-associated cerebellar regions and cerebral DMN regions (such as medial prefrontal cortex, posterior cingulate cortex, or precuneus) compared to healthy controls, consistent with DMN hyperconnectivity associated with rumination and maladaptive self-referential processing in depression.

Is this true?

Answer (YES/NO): NO